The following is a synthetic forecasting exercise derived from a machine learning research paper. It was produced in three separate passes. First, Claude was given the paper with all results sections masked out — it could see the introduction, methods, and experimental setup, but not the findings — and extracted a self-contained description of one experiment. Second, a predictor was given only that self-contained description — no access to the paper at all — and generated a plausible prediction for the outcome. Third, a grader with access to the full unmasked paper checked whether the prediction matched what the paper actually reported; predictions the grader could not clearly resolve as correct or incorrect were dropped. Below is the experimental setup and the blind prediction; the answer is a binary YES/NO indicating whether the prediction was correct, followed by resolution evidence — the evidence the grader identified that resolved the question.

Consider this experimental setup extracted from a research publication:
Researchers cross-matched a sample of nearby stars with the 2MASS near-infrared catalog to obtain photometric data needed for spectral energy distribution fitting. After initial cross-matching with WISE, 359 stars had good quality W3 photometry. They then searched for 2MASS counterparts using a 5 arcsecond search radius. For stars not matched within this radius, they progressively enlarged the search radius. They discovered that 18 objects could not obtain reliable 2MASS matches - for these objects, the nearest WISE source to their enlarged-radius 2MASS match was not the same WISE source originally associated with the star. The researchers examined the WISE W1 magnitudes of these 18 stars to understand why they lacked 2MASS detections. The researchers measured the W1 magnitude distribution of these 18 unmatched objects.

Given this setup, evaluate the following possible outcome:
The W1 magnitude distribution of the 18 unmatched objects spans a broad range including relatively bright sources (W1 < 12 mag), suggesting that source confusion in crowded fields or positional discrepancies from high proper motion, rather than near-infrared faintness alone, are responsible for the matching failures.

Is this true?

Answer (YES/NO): NO